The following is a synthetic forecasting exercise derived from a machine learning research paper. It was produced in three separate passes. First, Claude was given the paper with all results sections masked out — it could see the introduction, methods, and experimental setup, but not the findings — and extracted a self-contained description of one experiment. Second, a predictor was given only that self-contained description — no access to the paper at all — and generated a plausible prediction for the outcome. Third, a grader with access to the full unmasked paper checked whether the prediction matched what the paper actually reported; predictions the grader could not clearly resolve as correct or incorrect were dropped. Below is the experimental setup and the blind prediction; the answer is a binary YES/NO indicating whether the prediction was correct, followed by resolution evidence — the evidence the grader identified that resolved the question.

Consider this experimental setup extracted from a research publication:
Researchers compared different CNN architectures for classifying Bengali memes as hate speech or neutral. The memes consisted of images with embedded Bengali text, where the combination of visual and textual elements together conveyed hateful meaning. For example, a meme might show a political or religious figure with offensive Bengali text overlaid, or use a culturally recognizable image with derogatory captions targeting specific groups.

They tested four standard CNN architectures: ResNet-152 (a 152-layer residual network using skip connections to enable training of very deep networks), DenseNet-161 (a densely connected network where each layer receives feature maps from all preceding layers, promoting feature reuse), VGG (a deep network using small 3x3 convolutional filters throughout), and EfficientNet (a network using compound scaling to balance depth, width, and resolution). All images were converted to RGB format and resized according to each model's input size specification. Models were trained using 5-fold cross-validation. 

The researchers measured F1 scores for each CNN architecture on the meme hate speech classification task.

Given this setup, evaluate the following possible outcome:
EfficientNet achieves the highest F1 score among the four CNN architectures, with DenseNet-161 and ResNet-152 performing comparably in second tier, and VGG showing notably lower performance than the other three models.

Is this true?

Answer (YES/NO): NO